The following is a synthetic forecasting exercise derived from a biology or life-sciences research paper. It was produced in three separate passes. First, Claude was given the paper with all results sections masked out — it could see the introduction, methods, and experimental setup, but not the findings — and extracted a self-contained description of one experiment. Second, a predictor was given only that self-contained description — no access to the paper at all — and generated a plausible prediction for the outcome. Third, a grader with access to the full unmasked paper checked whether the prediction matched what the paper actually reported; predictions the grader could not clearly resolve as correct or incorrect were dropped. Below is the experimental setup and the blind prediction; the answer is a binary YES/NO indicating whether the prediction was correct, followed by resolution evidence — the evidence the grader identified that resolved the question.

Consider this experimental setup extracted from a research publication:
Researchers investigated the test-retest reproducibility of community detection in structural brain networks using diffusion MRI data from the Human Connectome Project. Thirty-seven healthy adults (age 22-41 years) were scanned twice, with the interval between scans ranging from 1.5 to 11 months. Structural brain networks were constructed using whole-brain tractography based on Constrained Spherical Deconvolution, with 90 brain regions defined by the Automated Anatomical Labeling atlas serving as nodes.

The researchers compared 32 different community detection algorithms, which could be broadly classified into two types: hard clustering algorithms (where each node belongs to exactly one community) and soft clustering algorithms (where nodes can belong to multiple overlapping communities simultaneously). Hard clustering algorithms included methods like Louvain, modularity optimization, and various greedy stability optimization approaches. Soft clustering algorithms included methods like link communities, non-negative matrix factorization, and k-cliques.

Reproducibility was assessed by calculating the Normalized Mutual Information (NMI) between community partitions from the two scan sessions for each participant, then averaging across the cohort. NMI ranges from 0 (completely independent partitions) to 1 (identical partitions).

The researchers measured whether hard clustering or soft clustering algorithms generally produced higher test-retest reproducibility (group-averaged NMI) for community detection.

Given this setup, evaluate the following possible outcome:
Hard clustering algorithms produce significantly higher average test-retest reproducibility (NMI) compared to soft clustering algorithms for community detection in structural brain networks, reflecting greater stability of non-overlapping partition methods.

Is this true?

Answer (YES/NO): YES